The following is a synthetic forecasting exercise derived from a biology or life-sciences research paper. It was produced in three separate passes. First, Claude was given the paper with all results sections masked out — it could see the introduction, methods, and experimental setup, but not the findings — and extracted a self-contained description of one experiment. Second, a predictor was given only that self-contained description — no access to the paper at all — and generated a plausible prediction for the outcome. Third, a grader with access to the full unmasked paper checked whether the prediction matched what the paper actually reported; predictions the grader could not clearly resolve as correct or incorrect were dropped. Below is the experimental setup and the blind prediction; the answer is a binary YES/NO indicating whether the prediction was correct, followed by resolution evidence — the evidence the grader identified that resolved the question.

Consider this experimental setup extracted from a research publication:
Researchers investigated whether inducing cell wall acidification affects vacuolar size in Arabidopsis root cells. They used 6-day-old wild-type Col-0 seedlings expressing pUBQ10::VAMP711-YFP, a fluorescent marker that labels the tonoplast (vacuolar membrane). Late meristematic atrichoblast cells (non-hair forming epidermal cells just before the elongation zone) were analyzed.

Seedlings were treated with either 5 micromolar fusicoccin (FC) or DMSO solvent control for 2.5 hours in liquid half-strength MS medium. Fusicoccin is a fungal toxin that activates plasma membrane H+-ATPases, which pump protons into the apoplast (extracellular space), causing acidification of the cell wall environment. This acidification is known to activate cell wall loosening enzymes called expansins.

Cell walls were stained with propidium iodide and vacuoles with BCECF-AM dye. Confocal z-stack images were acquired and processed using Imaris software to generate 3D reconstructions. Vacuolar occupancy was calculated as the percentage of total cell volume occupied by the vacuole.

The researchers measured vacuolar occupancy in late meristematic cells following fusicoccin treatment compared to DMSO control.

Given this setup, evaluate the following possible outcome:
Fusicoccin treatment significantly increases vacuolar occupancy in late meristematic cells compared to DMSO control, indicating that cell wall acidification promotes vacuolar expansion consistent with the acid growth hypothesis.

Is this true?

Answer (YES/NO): YES